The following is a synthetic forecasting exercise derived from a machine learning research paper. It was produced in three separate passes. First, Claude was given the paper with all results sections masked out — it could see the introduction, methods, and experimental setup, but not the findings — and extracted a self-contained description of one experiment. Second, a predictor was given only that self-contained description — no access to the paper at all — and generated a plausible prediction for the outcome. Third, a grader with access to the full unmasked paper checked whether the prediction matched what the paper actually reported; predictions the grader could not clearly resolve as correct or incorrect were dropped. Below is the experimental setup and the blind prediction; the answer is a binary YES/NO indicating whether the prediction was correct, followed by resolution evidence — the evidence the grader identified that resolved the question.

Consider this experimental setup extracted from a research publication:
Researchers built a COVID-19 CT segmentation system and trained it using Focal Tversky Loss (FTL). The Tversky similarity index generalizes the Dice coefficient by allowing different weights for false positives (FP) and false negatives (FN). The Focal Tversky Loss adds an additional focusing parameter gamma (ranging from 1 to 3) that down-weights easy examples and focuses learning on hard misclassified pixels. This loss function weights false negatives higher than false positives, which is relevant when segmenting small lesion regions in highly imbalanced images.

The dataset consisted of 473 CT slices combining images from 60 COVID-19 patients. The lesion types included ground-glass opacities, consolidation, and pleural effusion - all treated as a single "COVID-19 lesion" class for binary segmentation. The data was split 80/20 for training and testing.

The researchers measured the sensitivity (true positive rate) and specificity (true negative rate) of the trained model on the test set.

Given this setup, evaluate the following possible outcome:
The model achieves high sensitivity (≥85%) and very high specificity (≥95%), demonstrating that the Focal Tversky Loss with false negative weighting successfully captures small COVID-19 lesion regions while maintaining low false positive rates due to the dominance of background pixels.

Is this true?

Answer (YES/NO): YES